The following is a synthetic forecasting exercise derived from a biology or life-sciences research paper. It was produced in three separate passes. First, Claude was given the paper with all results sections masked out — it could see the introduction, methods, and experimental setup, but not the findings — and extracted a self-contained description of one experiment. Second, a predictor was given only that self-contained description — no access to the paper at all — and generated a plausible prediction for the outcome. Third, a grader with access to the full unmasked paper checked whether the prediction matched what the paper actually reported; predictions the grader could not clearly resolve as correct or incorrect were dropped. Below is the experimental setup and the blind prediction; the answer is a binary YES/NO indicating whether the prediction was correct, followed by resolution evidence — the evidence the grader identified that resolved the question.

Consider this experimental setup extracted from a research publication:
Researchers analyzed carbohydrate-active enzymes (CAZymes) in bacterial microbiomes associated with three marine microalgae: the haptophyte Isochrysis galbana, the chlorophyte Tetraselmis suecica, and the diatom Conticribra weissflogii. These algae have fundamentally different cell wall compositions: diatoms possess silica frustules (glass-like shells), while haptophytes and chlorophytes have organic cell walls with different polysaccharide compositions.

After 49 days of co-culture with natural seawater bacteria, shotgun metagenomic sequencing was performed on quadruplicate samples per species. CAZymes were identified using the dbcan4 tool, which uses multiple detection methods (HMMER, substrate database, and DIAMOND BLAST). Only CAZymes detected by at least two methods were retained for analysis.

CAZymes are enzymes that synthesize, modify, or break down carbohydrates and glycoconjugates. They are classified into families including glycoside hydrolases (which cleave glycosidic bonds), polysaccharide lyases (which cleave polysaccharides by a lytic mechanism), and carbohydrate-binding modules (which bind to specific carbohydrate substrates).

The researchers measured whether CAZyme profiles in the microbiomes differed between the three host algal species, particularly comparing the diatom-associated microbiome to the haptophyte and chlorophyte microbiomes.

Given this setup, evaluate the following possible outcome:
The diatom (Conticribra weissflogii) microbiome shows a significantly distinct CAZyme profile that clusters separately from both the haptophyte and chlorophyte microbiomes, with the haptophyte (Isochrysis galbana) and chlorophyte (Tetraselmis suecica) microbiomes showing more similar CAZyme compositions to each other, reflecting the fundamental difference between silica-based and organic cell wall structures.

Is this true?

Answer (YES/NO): NO